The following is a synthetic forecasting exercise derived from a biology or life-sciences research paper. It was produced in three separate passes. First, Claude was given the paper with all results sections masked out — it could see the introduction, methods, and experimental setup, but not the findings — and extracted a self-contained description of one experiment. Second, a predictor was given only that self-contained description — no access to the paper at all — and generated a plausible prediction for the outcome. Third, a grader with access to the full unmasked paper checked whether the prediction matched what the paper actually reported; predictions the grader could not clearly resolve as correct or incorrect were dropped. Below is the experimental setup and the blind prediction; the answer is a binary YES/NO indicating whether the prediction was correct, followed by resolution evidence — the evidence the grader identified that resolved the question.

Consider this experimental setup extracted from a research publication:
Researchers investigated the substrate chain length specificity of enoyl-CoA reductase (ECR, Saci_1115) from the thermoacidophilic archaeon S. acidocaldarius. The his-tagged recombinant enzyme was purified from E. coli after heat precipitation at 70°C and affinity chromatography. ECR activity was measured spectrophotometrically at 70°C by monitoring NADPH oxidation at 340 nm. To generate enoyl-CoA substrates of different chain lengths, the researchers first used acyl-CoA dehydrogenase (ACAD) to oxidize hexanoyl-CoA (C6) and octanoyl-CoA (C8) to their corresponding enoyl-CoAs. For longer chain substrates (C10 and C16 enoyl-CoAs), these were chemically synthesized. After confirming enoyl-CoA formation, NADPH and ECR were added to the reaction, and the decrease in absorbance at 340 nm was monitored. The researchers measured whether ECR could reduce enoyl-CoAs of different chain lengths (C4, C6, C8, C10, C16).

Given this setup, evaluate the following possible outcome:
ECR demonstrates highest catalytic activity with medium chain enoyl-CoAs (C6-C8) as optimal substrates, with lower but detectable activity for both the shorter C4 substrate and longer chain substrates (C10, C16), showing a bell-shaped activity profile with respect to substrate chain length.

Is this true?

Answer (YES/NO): NO